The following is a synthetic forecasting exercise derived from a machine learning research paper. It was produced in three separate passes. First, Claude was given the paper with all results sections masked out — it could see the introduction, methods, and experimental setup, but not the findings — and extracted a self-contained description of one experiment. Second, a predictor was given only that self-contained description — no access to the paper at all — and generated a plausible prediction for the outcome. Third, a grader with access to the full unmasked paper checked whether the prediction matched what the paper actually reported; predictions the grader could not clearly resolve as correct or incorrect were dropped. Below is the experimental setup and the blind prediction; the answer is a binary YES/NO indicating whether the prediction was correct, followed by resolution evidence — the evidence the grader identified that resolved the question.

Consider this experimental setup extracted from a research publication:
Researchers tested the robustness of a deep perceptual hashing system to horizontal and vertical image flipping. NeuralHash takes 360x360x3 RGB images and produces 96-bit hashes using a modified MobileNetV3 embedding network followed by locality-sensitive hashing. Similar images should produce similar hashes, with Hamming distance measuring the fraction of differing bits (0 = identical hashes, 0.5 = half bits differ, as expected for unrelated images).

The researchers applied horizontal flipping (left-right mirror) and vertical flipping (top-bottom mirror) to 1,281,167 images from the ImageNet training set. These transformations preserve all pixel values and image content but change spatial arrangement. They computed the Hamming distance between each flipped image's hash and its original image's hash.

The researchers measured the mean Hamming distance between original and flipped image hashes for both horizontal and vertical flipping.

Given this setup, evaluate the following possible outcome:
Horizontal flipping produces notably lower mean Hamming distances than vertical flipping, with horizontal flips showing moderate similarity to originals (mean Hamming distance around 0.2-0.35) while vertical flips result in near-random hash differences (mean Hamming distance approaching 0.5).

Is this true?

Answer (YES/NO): NO